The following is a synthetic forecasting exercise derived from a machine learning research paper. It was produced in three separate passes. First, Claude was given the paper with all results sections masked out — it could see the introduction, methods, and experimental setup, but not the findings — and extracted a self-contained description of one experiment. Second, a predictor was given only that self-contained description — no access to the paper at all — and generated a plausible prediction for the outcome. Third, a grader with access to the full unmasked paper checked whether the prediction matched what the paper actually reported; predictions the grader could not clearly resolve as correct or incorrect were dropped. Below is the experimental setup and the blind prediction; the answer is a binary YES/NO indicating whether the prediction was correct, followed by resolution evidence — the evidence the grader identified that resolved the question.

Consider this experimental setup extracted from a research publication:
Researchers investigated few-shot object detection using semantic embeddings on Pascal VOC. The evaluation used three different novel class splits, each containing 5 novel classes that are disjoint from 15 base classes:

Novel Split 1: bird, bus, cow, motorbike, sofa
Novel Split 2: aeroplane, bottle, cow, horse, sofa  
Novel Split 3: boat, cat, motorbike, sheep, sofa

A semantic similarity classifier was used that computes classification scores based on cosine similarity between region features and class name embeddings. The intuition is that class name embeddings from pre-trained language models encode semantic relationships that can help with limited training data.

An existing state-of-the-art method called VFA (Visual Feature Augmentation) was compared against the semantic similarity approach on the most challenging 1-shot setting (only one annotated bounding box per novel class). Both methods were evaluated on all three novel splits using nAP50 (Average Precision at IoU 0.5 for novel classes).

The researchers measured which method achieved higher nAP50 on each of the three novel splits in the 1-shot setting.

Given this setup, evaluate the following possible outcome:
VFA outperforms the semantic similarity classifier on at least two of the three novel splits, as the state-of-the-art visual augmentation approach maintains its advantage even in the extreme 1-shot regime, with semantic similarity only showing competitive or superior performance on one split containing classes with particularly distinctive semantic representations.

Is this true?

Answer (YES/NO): NO